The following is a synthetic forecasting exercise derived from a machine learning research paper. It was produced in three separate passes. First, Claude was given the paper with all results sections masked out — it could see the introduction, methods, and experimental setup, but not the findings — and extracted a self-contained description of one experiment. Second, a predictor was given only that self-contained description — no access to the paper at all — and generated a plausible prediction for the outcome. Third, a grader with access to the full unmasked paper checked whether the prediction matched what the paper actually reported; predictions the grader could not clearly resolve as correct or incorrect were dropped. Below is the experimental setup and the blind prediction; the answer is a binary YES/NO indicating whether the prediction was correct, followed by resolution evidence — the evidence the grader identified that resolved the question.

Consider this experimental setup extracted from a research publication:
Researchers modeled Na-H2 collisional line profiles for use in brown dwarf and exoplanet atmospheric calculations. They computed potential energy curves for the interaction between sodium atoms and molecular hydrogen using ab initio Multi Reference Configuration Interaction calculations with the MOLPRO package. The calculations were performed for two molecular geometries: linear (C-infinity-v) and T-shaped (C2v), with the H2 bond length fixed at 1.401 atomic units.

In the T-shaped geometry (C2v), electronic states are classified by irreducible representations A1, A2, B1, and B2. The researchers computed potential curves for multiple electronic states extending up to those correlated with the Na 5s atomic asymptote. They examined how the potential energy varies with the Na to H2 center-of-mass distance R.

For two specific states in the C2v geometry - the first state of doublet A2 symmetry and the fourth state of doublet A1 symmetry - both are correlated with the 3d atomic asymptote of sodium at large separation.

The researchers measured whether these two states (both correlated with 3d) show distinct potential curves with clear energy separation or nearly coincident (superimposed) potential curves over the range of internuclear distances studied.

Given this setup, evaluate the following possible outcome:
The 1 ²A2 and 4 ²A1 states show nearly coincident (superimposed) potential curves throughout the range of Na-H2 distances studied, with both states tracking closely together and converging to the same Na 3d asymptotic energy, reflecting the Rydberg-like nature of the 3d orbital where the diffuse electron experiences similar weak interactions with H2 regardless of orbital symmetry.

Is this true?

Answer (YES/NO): YES